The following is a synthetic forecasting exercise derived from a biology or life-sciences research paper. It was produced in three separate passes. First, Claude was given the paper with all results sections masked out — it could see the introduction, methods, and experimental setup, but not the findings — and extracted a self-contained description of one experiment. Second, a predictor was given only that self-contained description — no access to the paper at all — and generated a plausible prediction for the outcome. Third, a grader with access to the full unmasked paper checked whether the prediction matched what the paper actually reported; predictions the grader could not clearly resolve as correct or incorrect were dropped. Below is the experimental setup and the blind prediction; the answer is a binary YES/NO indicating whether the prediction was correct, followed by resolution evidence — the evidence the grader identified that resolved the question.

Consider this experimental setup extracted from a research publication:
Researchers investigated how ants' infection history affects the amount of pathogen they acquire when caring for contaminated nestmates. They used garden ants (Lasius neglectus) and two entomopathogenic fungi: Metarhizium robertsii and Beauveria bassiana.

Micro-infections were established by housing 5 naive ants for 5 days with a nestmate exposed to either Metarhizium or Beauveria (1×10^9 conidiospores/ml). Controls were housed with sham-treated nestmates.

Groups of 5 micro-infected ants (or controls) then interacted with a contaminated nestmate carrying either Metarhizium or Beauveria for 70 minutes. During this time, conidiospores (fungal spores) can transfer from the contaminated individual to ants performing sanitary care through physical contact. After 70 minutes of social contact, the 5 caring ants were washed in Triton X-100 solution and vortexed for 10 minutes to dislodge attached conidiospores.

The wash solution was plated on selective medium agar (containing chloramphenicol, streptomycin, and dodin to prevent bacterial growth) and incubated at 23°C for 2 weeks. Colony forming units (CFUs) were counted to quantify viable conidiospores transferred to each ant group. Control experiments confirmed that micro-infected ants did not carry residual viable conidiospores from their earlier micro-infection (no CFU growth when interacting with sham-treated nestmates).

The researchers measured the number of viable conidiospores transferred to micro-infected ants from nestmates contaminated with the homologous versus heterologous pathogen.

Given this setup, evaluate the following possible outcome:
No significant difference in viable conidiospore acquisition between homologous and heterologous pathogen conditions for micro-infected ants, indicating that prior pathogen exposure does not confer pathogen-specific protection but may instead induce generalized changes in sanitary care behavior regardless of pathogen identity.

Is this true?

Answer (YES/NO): NO